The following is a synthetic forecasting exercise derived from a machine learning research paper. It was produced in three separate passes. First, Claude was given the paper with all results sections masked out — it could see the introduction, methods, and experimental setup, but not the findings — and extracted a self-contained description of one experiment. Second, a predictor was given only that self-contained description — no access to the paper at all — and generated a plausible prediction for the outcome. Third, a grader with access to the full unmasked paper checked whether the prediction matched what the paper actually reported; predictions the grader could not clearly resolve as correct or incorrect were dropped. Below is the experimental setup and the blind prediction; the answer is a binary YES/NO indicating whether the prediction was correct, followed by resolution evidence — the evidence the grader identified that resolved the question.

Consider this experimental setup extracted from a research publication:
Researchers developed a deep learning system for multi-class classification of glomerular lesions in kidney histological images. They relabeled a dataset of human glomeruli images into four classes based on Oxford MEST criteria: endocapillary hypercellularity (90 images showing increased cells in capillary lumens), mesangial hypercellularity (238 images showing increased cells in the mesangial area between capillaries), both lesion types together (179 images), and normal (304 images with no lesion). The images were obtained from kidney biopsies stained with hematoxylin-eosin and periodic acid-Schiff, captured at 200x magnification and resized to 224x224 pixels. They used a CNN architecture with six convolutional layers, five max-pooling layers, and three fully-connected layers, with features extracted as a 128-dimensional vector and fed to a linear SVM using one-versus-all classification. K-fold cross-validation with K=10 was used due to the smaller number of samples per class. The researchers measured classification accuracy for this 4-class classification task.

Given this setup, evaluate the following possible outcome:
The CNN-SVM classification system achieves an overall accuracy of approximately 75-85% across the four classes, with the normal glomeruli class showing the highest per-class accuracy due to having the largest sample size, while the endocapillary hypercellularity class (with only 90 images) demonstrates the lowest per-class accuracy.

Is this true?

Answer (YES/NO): NO